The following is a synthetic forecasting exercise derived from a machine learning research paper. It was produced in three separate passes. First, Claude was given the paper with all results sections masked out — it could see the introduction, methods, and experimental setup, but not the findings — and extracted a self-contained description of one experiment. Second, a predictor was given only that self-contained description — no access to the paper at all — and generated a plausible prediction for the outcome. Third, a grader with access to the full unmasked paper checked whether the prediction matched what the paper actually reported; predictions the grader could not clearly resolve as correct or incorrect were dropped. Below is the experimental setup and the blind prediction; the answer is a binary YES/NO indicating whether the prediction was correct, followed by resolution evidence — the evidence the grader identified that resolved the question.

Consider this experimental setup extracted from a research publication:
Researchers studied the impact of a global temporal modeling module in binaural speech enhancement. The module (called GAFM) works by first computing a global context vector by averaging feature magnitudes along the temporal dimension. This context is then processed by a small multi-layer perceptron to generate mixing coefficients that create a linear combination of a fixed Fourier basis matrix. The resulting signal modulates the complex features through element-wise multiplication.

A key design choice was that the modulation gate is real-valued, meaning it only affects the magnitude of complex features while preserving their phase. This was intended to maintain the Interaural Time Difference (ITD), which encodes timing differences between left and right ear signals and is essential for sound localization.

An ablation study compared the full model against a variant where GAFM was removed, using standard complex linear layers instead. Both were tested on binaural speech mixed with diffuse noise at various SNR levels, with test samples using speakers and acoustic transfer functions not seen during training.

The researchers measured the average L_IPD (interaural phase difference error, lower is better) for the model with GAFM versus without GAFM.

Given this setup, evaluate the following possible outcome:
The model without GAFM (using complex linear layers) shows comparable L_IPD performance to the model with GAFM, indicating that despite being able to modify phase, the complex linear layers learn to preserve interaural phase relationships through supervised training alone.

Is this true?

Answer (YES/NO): NO